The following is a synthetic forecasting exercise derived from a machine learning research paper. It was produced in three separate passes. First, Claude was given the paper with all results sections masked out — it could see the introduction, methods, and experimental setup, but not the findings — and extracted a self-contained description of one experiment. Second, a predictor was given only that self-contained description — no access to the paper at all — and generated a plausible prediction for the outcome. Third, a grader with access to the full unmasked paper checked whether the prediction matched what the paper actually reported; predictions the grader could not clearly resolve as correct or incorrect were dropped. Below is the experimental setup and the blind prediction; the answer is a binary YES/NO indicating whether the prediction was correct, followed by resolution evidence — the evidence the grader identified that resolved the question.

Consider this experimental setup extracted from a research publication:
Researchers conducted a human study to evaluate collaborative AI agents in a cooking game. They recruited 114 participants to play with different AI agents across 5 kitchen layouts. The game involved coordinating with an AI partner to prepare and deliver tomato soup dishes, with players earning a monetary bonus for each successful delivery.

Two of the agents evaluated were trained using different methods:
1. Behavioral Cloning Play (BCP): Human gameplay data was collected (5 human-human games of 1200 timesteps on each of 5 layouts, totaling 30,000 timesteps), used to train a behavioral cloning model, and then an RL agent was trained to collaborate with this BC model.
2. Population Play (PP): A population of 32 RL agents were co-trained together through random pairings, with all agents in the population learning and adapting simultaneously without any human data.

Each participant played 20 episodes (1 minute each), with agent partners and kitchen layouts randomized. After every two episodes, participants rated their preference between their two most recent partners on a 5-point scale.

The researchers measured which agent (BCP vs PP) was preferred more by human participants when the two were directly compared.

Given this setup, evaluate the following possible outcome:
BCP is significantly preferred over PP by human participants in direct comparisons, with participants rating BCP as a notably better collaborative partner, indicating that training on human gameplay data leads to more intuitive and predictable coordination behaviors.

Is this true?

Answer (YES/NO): YES